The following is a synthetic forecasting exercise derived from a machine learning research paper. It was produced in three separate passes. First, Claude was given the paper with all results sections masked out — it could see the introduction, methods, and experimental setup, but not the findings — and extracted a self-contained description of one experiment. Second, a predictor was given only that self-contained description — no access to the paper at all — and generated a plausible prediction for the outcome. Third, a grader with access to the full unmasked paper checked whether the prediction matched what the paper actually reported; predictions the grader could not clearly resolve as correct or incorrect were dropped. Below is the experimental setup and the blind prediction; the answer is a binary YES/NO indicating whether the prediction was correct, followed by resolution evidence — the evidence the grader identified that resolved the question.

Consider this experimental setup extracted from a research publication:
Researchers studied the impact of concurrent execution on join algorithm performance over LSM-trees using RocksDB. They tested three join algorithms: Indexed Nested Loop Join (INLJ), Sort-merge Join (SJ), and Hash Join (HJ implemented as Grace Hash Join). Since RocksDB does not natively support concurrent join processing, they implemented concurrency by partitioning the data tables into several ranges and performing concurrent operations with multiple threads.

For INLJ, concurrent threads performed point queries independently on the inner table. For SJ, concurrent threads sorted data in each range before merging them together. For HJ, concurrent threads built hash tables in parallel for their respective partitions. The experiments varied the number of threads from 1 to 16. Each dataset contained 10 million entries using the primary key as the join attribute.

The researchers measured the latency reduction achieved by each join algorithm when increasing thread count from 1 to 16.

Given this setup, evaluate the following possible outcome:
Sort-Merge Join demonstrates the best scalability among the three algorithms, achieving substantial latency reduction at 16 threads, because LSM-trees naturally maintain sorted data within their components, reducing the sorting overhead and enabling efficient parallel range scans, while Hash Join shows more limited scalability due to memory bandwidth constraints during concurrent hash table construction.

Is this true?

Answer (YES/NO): NO